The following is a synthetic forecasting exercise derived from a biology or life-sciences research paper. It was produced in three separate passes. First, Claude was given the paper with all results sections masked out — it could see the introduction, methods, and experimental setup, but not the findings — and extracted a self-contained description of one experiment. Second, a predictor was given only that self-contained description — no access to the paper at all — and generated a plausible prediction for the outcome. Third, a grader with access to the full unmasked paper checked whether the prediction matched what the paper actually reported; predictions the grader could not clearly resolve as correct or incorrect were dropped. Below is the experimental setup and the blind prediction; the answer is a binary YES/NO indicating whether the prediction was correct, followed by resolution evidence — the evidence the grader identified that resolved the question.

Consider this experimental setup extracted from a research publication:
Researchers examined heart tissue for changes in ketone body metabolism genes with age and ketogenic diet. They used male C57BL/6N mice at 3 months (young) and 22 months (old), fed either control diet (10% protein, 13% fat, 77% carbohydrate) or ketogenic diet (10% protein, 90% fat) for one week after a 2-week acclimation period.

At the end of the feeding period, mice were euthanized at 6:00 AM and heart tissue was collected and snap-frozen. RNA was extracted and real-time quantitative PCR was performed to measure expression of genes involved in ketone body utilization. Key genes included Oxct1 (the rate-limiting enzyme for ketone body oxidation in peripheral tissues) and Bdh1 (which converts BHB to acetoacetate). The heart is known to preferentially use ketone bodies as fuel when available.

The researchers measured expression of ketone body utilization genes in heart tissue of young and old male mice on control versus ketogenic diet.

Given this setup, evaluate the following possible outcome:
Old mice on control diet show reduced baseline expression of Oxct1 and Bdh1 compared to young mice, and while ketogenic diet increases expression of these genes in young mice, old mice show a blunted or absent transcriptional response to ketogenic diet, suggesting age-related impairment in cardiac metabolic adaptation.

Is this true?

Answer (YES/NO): NO